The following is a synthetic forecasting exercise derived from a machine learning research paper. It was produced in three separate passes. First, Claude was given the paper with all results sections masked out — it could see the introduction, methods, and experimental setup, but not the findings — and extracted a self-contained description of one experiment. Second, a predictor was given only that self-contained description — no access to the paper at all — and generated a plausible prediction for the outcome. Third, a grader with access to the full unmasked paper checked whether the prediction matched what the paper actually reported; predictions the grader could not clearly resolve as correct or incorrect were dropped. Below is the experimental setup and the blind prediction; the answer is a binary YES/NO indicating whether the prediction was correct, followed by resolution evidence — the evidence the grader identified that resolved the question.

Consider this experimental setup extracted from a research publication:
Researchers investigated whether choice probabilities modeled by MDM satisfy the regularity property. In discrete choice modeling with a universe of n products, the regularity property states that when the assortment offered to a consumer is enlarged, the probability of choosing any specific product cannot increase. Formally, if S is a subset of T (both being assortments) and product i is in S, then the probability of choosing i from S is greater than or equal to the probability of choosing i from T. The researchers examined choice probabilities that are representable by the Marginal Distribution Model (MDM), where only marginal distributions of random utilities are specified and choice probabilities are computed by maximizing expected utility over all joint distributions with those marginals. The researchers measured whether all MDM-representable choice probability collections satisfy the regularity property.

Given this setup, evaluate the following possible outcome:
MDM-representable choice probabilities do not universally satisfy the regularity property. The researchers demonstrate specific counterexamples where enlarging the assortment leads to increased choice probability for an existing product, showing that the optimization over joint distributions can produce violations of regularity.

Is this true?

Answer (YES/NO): NO